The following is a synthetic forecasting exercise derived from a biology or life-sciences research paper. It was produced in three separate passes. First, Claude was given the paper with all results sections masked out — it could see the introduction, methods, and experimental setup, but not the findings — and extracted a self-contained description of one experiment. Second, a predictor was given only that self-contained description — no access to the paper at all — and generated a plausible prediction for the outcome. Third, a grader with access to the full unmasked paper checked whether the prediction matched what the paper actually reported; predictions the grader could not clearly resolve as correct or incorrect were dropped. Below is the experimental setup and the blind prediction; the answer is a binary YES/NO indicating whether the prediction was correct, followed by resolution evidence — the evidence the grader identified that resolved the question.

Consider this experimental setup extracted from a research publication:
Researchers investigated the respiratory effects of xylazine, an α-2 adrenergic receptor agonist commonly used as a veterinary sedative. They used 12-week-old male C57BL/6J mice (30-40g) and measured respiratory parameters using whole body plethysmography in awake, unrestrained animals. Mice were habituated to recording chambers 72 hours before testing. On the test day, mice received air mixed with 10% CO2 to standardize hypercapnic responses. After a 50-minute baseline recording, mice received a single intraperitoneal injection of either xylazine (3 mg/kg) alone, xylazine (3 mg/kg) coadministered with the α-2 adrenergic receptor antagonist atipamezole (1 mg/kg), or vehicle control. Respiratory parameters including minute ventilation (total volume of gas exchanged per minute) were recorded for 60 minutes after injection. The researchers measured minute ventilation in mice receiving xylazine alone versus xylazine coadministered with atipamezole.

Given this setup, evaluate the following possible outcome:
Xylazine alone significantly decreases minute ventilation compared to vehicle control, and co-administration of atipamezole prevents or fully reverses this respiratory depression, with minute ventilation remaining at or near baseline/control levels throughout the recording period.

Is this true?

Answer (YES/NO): YES